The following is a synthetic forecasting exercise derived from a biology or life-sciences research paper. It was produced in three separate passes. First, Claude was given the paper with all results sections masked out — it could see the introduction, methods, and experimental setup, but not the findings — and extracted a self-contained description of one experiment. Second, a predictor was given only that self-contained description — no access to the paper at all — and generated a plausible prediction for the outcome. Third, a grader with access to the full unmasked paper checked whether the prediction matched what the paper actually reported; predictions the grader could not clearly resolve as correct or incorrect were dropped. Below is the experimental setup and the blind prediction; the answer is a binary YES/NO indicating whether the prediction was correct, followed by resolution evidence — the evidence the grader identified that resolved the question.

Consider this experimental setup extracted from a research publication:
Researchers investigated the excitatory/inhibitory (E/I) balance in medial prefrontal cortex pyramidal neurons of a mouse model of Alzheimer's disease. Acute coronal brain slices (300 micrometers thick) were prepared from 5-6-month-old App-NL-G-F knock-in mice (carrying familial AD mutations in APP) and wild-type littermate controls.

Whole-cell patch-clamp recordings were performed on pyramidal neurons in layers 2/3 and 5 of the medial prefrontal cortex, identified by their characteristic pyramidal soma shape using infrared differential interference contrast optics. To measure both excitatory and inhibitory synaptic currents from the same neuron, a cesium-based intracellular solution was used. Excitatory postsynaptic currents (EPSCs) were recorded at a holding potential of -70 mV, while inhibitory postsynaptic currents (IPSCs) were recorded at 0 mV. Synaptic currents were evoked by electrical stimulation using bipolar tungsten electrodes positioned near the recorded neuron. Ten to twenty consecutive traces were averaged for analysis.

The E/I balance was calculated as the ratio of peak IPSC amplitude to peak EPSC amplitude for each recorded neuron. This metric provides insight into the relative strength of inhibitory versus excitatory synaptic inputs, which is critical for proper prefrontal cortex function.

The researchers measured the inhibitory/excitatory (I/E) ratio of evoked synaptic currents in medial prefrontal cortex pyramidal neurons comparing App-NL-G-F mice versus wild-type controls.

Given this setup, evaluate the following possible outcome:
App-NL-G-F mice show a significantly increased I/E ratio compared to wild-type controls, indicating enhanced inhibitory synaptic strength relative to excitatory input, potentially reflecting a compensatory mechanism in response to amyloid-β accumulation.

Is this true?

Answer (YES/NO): NO